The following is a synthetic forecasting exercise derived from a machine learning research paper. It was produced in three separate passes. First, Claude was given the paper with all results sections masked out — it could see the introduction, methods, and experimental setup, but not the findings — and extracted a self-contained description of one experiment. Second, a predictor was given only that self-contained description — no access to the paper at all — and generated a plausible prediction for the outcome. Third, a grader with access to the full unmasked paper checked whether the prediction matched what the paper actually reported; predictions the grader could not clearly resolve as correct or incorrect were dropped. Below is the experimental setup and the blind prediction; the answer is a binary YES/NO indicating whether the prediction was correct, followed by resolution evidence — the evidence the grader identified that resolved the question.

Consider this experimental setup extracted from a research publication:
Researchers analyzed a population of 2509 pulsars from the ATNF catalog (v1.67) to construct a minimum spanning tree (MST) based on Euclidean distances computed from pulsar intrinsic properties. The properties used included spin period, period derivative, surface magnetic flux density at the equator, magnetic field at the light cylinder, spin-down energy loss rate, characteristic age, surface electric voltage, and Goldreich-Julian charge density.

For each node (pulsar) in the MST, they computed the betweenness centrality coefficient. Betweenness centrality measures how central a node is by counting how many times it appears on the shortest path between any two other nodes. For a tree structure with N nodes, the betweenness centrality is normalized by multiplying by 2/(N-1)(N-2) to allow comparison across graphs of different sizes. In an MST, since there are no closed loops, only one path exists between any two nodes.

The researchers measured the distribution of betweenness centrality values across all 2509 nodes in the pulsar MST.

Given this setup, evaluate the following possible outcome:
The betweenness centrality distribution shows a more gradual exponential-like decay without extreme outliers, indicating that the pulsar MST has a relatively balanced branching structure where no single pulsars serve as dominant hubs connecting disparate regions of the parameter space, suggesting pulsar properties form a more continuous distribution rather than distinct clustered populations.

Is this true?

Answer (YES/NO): NO